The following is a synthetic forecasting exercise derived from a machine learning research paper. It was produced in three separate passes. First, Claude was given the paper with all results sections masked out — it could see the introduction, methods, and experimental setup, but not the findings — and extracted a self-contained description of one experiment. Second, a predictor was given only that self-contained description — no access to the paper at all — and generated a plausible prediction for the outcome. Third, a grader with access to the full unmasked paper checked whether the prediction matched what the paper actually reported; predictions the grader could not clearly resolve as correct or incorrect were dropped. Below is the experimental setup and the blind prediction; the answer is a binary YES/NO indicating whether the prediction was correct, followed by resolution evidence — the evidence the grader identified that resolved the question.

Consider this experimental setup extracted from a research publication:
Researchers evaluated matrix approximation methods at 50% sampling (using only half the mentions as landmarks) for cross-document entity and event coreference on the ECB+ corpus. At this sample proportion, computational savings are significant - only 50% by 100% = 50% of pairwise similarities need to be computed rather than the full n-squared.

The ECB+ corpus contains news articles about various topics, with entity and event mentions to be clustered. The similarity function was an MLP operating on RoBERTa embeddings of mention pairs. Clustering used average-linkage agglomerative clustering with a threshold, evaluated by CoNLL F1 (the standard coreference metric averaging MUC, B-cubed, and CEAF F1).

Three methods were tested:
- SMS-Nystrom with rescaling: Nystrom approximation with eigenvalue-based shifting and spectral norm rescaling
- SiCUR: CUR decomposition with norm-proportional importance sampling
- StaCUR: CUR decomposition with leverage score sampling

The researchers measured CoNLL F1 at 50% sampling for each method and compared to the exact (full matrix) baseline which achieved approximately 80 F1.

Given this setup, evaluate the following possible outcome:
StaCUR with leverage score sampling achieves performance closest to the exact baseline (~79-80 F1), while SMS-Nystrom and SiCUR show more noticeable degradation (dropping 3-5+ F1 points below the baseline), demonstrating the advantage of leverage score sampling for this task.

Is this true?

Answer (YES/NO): NO